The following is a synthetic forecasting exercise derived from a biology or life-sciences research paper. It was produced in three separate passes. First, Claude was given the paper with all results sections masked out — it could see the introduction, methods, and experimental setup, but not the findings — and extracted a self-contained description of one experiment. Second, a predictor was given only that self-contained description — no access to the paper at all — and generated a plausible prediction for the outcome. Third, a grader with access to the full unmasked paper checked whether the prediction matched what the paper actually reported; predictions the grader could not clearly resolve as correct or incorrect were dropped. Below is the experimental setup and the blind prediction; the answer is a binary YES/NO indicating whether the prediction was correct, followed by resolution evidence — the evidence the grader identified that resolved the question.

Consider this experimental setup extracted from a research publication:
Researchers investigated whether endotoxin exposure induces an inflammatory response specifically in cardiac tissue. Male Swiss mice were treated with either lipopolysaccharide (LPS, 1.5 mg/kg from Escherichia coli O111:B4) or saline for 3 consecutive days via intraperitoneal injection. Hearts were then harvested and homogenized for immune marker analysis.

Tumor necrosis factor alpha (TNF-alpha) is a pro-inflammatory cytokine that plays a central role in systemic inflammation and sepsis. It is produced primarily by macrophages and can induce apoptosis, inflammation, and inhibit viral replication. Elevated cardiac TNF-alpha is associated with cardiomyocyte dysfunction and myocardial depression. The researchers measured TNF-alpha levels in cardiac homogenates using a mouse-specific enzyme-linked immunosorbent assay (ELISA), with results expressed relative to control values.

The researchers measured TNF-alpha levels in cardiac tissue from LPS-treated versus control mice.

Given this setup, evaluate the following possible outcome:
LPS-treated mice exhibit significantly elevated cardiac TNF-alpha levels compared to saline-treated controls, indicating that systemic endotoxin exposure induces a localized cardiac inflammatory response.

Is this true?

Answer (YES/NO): YES